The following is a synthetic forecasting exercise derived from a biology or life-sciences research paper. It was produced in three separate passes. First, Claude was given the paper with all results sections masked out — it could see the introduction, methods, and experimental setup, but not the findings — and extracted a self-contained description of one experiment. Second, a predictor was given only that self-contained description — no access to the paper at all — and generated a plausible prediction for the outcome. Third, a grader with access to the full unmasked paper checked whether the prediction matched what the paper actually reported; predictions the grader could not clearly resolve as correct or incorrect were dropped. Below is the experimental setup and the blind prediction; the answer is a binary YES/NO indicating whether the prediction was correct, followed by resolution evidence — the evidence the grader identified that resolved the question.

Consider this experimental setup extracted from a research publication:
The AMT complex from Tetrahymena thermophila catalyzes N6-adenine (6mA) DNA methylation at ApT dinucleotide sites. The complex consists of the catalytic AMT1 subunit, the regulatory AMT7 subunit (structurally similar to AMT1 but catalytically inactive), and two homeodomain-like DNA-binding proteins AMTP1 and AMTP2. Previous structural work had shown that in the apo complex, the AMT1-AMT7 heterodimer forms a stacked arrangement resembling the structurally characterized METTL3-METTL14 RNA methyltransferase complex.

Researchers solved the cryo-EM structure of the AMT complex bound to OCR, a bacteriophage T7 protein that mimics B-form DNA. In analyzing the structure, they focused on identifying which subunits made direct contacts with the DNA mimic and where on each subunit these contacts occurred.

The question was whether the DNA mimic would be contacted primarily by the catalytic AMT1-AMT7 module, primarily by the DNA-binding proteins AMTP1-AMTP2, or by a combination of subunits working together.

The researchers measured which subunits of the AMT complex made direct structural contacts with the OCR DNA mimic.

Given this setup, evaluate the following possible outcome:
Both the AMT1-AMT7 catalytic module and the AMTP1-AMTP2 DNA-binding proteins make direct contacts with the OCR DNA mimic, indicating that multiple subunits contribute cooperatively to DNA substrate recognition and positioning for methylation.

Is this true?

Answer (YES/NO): YES